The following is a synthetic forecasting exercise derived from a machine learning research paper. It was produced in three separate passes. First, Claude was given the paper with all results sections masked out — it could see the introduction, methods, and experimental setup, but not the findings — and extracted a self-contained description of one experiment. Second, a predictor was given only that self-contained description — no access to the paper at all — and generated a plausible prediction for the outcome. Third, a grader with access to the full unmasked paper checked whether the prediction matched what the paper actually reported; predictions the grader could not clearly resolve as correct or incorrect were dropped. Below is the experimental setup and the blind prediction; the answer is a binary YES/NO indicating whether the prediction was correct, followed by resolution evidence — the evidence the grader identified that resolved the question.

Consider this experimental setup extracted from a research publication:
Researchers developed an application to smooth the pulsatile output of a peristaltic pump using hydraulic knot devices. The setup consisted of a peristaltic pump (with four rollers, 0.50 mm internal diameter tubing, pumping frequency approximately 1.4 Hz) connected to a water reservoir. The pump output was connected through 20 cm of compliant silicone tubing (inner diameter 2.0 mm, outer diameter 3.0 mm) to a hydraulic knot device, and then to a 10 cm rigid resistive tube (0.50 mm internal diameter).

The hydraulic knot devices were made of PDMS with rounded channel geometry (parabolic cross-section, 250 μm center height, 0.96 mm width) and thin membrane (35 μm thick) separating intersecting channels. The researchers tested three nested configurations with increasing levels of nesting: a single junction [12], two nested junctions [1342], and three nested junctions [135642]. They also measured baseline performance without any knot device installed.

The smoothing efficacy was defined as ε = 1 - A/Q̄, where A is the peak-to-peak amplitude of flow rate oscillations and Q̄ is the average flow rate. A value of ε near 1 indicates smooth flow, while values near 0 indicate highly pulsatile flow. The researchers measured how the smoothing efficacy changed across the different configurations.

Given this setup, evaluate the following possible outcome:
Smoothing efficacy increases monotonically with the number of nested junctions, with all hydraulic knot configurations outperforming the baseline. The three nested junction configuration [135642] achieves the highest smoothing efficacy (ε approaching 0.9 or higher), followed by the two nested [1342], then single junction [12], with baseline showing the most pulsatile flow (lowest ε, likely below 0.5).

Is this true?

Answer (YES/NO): YES